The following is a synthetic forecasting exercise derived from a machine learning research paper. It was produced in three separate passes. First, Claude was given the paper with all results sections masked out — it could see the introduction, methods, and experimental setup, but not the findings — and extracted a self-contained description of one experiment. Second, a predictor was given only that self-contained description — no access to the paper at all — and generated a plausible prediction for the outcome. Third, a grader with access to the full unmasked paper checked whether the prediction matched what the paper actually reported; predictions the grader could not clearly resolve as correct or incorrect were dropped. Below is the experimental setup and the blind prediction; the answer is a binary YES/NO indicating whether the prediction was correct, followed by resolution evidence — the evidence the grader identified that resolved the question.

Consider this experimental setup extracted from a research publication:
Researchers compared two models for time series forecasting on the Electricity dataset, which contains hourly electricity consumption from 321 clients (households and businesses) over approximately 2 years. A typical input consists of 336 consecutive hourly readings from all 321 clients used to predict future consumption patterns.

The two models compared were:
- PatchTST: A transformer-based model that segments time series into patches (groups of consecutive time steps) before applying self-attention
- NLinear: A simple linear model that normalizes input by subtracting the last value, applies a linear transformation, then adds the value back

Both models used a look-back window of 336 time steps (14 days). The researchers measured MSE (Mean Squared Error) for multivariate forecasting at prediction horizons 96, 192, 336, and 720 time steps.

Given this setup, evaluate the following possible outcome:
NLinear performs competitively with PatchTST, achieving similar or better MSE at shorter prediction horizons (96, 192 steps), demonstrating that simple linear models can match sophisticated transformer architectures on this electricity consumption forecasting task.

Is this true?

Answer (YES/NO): NO